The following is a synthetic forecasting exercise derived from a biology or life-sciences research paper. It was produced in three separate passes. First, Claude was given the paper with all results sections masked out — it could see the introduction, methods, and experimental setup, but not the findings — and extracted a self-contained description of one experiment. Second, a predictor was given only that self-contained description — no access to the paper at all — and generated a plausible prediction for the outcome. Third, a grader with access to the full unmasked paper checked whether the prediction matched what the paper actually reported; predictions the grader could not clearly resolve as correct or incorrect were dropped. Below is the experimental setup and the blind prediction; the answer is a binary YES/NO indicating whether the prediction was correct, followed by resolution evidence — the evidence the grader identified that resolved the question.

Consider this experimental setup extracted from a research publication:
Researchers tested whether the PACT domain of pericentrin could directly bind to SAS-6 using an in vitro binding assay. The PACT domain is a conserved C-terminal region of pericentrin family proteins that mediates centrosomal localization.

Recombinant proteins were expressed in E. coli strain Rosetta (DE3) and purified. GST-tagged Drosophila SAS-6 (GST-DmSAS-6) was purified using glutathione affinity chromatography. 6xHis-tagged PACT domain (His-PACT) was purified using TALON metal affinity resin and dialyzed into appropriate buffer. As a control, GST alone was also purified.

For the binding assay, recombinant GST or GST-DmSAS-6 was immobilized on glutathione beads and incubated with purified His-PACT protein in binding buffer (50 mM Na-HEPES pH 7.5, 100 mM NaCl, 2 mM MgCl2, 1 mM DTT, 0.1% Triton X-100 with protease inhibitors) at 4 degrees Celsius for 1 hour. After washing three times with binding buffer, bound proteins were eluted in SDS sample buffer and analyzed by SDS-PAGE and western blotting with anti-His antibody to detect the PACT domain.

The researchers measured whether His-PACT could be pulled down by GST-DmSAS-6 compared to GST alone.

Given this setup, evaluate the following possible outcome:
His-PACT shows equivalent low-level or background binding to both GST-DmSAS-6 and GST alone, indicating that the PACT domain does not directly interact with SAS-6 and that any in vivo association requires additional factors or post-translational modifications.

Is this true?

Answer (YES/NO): NO